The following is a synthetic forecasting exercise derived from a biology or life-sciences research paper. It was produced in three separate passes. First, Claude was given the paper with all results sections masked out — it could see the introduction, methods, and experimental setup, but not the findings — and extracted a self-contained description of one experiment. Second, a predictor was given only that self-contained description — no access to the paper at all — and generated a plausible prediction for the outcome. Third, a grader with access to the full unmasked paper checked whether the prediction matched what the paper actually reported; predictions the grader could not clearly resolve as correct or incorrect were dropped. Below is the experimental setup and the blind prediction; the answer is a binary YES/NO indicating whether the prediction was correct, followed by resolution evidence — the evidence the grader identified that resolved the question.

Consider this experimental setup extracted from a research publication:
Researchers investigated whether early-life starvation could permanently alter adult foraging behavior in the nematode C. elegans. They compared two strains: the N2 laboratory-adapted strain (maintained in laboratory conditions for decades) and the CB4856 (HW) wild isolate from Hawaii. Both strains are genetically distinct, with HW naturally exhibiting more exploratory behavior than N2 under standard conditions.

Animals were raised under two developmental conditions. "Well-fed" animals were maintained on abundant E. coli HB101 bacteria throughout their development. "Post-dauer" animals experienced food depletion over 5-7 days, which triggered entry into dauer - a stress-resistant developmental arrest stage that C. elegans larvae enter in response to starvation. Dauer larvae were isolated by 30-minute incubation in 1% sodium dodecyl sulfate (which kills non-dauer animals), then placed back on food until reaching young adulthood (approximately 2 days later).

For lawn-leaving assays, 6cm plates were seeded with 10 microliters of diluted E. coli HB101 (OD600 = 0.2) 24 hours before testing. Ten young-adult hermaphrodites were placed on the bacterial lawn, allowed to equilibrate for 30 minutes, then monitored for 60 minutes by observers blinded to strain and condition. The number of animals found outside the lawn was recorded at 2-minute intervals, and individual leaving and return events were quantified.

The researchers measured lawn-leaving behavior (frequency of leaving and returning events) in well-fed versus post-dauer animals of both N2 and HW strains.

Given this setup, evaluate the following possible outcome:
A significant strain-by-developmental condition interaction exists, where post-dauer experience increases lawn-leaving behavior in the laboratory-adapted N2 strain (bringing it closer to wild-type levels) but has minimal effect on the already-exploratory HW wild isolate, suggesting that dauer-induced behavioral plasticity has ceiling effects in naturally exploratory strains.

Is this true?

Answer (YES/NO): NO